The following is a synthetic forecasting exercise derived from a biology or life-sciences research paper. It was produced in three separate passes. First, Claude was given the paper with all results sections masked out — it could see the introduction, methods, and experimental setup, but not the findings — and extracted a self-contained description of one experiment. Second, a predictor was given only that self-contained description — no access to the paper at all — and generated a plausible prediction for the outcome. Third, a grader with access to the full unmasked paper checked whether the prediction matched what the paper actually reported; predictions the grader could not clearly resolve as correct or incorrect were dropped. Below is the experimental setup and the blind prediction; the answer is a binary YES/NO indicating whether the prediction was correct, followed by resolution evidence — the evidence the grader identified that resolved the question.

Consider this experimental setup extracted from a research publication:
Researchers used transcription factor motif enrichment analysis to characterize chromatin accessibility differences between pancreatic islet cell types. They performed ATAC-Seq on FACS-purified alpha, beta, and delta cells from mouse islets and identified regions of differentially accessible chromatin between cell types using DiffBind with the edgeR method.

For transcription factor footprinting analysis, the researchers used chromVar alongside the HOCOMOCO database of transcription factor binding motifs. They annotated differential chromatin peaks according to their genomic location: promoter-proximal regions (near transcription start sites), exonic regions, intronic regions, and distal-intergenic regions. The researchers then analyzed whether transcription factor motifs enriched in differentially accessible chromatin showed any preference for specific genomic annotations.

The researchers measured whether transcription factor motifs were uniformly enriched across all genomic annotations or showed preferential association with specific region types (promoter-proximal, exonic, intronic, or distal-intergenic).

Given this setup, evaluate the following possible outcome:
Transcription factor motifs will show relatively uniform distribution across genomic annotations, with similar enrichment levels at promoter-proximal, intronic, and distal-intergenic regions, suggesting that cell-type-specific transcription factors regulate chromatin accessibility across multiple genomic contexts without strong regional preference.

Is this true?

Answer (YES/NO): NO